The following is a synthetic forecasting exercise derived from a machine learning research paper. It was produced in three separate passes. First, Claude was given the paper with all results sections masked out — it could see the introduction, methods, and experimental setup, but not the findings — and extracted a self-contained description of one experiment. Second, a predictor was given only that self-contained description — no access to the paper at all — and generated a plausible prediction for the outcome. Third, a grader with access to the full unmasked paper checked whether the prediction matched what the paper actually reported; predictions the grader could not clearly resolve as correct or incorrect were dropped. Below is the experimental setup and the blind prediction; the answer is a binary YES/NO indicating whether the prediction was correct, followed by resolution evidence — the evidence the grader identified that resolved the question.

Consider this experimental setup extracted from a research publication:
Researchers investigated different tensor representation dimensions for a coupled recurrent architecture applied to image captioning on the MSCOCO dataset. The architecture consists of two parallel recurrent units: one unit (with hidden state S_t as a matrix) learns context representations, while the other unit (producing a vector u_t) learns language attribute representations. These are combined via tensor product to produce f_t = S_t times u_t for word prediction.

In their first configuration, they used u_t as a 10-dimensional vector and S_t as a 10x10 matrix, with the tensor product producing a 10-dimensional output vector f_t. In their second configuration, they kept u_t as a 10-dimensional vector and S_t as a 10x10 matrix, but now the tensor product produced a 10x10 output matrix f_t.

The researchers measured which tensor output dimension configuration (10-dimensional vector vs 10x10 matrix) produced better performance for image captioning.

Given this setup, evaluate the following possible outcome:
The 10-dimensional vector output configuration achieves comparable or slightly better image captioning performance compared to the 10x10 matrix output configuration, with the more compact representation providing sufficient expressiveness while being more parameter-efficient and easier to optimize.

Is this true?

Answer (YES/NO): NO